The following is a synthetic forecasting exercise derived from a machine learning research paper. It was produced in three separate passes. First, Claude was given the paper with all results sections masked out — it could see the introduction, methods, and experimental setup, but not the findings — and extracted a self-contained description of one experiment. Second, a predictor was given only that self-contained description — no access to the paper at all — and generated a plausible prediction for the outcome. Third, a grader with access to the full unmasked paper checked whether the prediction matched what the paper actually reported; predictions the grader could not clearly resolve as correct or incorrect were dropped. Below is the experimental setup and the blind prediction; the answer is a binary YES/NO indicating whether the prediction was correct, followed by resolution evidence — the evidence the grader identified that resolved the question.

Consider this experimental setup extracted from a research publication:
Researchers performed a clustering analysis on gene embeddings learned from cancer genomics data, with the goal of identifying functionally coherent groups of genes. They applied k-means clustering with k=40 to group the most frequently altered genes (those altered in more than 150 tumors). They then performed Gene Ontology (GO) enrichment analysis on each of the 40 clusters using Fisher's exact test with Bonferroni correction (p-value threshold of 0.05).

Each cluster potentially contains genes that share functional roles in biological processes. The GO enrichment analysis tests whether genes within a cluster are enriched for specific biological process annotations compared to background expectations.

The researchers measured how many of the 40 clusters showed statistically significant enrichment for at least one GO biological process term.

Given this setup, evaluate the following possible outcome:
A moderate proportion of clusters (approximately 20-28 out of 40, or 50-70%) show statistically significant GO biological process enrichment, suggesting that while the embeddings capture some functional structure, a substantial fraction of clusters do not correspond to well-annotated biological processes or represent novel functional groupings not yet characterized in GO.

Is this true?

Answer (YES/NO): NO